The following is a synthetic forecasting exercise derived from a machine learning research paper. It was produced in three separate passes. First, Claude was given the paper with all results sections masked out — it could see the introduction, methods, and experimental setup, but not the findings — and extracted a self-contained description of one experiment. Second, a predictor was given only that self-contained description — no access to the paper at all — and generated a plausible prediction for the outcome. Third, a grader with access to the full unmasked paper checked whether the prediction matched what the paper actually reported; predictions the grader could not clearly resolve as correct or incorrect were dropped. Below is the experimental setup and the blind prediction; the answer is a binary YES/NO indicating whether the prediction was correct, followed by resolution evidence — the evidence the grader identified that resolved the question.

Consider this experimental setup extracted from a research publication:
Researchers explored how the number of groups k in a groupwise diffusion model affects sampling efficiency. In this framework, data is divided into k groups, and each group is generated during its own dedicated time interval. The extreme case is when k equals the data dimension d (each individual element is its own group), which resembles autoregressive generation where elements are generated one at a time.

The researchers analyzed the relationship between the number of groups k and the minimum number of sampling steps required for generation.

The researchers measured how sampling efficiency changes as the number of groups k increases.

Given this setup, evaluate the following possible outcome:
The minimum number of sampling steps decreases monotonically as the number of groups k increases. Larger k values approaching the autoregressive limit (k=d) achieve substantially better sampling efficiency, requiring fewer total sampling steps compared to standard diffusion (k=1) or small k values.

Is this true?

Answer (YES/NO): NO